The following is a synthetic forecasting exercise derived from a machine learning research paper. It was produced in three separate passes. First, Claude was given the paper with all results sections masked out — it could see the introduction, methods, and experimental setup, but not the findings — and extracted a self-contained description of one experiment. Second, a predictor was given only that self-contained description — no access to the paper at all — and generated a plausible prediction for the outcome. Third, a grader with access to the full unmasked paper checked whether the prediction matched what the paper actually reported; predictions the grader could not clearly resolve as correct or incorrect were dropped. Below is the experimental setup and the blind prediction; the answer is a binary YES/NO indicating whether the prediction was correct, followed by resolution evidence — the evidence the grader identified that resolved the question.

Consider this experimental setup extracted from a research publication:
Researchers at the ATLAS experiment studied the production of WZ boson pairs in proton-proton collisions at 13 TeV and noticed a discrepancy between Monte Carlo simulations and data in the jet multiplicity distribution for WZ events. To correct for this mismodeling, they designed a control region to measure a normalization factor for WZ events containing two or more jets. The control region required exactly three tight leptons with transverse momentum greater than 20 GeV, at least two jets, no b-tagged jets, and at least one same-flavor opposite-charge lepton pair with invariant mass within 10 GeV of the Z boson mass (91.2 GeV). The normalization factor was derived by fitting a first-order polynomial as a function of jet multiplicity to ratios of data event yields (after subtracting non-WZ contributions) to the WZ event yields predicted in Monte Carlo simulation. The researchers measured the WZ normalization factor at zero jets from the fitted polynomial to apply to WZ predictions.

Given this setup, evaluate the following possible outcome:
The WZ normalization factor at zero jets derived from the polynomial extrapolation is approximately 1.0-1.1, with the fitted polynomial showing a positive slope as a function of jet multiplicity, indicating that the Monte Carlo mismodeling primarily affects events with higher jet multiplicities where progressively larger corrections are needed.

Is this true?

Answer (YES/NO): NO